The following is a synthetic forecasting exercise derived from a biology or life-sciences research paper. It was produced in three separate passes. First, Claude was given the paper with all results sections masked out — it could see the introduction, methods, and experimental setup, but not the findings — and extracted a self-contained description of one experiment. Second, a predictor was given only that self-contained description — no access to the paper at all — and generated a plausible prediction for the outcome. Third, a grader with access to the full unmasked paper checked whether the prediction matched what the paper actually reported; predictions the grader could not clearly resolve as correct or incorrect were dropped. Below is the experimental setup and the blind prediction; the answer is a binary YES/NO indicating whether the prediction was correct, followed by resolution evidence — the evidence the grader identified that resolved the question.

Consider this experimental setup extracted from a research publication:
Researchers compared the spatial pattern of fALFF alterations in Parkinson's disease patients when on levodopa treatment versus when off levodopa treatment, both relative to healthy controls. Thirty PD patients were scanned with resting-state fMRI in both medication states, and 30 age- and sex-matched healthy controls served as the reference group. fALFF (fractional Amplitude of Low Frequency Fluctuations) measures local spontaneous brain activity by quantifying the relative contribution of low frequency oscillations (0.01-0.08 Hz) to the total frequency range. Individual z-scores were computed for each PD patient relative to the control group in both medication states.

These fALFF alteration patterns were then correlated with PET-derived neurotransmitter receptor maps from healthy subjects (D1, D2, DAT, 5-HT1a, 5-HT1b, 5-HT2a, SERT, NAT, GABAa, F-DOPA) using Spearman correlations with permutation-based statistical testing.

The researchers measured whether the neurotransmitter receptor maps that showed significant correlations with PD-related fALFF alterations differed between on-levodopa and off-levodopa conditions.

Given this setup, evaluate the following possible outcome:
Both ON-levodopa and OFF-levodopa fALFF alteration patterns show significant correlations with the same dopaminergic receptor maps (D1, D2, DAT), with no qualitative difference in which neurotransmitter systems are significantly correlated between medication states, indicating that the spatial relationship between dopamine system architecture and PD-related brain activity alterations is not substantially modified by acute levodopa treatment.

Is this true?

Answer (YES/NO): NO